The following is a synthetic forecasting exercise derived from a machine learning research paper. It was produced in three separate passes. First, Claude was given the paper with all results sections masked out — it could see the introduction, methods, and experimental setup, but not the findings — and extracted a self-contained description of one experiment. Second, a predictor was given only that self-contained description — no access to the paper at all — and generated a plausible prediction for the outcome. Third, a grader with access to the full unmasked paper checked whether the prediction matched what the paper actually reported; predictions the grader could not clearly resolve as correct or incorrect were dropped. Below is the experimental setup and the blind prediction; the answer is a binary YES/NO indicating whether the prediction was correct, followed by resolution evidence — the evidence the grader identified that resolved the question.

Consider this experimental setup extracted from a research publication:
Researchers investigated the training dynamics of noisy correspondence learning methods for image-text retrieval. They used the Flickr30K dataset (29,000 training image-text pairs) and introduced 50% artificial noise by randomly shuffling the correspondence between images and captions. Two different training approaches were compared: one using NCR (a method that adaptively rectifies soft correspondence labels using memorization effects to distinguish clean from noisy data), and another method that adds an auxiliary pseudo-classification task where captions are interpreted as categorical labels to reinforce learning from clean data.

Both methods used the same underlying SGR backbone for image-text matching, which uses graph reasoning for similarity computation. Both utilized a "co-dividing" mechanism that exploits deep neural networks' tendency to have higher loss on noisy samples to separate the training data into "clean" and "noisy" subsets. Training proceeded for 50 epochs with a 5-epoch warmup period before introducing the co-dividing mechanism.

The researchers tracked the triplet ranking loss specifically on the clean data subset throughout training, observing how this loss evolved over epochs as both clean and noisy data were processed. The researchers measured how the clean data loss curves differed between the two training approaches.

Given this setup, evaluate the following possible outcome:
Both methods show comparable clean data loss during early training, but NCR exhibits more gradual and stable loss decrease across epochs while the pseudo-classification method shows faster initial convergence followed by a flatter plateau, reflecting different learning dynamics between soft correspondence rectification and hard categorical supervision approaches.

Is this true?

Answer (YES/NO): NO